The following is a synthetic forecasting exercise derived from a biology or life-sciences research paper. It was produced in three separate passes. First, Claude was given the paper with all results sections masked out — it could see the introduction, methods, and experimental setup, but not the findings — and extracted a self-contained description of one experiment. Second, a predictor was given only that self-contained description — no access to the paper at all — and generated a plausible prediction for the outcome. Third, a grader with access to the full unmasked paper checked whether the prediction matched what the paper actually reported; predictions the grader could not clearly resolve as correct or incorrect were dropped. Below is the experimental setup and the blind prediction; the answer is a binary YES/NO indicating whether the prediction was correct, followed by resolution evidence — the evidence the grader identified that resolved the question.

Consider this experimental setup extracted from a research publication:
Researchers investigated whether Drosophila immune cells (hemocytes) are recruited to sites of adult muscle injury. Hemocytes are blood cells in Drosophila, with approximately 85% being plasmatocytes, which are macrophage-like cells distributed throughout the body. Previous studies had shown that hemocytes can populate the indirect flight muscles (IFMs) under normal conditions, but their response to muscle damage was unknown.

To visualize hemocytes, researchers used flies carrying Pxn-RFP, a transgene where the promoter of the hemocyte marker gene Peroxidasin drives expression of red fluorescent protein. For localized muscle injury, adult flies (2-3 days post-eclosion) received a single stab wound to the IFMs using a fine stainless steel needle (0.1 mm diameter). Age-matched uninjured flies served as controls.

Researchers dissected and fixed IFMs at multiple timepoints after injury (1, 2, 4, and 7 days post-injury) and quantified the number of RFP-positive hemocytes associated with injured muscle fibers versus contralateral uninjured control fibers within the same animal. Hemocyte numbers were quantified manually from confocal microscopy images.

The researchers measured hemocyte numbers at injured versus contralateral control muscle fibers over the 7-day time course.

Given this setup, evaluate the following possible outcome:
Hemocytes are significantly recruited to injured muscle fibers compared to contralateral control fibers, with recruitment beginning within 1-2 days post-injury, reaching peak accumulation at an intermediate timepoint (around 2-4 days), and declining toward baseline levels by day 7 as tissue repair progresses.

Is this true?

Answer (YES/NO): NO